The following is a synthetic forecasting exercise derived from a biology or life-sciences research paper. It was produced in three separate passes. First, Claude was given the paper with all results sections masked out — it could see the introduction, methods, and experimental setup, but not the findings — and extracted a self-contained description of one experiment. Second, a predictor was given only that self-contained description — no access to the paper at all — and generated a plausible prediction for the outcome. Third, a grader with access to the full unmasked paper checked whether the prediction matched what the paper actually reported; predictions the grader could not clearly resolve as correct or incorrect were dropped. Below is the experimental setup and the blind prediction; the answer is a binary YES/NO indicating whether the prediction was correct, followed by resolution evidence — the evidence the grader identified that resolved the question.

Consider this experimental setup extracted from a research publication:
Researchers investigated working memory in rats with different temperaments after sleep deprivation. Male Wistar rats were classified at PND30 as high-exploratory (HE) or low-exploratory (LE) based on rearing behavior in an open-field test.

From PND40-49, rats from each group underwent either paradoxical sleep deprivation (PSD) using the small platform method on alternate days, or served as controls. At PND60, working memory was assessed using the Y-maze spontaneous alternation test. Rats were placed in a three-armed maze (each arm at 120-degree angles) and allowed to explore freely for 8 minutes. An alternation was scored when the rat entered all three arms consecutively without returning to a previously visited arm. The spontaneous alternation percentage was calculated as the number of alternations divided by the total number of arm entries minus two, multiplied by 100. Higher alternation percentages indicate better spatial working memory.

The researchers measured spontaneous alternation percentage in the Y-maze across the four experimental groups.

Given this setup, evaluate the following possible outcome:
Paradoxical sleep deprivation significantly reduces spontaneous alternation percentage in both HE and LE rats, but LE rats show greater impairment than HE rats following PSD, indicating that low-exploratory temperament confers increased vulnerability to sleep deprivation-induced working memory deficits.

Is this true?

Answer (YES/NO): NO